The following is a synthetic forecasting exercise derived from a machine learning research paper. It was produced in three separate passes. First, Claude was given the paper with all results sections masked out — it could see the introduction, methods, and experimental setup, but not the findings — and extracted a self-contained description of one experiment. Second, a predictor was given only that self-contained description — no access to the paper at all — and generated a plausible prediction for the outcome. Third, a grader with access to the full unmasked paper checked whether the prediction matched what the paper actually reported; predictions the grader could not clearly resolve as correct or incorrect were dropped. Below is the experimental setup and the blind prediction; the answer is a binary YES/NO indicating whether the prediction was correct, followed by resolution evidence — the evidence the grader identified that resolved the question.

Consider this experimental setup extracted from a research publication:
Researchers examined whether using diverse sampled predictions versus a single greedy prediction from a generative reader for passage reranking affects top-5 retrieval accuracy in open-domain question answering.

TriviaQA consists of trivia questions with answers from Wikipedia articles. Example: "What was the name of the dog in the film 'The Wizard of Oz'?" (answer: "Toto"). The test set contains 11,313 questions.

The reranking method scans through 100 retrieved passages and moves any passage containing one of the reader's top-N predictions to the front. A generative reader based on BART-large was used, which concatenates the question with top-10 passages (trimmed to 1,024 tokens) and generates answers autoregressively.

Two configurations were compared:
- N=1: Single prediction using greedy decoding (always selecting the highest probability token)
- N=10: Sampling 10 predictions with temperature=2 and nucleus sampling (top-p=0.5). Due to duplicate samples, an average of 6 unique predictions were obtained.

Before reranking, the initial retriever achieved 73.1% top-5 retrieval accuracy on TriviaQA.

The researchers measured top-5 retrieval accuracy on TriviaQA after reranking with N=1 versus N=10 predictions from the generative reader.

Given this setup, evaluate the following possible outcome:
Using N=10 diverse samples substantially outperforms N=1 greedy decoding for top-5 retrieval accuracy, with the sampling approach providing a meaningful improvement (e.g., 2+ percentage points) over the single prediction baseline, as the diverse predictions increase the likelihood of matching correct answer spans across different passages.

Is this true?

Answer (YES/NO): NO